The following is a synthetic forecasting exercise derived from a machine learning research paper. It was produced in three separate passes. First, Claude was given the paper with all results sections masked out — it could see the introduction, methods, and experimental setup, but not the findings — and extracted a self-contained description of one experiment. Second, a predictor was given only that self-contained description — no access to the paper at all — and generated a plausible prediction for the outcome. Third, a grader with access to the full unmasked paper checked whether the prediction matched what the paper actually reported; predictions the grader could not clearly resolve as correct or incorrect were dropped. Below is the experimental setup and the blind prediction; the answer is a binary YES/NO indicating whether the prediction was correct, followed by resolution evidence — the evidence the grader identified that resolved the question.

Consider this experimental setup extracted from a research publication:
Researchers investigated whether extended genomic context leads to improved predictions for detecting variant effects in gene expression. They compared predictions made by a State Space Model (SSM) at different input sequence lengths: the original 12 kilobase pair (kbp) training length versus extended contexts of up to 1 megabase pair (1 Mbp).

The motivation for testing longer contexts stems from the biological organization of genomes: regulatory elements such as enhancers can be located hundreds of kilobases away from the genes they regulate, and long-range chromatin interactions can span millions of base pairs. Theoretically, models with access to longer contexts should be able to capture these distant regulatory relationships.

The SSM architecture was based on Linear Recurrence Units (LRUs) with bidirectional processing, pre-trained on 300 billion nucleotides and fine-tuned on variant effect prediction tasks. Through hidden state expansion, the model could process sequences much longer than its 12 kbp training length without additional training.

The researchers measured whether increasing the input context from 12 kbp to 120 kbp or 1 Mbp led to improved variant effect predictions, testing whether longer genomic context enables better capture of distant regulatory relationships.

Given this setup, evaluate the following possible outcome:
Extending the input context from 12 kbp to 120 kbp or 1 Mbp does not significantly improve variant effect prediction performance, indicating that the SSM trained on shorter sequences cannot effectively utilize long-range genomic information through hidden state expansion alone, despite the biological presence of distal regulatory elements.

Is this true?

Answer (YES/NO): YES